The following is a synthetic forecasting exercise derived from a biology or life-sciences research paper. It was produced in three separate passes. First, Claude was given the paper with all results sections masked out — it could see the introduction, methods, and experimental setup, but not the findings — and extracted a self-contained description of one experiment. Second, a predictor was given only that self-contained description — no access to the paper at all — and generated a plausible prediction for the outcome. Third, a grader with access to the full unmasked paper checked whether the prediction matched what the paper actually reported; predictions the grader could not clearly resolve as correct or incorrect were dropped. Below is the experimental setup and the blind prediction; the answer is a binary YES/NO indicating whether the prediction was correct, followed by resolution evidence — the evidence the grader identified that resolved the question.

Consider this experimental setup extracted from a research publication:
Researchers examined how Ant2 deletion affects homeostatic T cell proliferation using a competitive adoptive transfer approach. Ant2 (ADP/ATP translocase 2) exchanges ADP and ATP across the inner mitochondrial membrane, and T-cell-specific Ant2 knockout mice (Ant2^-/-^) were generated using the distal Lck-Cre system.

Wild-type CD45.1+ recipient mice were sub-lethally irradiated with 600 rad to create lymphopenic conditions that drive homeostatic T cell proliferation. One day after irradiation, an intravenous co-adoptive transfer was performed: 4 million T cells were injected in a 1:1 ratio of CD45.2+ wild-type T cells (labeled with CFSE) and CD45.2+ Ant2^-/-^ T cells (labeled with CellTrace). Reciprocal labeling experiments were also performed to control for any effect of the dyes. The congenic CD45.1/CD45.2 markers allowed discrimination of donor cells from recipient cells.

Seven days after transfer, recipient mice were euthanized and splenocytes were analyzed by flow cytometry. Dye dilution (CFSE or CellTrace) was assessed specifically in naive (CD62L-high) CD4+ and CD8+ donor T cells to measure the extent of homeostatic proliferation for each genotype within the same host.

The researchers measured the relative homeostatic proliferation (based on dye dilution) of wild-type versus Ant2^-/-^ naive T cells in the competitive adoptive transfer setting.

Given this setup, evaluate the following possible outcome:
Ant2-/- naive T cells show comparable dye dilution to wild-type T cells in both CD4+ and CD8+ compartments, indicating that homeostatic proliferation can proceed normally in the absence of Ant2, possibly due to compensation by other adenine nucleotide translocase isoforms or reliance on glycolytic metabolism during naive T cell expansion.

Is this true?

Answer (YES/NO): NO